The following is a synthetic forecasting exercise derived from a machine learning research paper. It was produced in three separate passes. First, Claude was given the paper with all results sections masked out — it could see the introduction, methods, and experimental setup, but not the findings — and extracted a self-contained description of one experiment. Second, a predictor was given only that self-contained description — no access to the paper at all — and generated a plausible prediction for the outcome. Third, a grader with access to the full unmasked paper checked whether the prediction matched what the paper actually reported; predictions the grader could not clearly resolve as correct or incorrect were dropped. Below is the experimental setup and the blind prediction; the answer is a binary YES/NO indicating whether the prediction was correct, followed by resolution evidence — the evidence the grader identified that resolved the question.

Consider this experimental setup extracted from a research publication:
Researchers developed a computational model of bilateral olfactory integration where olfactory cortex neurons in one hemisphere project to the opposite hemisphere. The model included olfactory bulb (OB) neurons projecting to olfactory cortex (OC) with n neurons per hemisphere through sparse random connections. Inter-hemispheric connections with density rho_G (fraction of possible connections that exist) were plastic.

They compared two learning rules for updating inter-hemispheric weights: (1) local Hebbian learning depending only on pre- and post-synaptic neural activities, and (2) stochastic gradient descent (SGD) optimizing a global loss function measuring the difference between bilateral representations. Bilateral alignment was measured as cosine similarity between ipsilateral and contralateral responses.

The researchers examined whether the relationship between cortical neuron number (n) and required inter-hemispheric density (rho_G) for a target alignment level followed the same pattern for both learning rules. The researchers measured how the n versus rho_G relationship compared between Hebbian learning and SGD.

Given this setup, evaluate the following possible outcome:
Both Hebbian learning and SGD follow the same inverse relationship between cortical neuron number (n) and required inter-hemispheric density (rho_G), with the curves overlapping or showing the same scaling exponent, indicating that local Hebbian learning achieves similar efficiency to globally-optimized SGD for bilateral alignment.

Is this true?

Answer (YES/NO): NO